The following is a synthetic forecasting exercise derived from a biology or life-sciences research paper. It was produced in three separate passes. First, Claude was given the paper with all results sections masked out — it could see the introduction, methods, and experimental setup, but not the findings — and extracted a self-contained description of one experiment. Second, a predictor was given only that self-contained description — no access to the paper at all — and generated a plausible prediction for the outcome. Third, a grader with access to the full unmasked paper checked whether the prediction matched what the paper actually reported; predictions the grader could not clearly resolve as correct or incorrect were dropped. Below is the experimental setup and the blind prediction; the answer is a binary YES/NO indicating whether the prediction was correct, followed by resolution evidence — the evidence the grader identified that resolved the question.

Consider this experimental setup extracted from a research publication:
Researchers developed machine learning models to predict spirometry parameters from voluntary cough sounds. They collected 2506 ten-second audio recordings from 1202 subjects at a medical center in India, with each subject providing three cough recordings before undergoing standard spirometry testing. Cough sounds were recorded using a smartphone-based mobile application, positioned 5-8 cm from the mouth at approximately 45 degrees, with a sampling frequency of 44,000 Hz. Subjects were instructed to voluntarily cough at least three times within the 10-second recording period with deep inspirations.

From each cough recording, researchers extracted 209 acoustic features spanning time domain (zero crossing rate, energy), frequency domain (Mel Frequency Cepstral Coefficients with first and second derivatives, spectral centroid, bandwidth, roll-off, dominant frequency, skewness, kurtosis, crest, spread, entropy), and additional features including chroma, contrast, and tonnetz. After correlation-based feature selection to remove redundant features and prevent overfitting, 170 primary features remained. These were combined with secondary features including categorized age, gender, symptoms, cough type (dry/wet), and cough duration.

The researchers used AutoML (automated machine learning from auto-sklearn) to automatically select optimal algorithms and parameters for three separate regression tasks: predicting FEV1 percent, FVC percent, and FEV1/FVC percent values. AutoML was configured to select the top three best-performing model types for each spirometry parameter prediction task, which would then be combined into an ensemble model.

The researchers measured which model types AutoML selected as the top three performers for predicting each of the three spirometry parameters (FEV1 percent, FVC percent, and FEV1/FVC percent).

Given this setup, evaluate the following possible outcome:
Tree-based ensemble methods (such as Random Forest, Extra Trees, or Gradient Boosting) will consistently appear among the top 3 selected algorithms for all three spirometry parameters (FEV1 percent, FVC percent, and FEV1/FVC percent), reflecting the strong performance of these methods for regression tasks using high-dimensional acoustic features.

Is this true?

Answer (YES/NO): NO